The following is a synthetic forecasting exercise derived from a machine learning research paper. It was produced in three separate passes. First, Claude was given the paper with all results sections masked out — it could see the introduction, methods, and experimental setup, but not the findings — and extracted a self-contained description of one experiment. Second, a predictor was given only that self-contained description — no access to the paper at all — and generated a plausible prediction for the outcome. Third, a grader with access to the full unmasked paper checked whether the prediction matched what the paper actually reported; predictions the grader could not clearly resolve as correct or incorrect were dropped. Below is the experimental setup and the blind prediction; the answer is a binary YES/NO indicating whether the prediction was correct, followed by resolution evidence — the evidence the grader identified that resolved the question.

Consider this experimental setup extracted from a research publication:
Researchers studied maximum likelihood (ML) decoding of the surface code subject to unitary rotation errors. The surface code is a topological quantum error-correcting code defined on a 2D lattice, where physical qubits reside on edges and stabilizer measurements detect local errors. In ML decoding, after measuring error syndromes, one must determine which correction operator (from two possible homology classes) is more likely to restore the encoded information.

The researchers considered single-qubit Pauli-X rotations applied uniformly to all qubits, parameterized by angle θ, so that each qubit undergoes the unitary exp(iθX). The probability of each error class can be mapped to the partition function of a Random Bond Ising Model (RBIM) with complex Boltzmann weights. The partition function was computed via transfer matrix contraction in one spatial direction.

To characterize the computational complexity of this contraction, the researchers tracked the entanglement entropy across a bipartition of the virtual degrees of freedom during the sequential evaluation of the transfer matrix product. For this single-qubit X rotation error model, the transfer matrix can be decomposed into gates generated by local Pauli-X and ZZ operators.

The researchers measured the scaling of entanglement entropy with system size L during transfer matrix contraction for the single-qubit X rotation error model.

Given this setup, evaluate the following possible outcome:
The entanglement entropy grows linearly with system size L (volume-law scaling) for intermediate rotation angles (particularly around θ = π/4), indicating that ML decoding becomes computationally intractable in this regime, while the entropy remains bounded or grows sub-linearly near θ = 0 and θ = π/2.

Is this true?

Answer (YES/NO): NO